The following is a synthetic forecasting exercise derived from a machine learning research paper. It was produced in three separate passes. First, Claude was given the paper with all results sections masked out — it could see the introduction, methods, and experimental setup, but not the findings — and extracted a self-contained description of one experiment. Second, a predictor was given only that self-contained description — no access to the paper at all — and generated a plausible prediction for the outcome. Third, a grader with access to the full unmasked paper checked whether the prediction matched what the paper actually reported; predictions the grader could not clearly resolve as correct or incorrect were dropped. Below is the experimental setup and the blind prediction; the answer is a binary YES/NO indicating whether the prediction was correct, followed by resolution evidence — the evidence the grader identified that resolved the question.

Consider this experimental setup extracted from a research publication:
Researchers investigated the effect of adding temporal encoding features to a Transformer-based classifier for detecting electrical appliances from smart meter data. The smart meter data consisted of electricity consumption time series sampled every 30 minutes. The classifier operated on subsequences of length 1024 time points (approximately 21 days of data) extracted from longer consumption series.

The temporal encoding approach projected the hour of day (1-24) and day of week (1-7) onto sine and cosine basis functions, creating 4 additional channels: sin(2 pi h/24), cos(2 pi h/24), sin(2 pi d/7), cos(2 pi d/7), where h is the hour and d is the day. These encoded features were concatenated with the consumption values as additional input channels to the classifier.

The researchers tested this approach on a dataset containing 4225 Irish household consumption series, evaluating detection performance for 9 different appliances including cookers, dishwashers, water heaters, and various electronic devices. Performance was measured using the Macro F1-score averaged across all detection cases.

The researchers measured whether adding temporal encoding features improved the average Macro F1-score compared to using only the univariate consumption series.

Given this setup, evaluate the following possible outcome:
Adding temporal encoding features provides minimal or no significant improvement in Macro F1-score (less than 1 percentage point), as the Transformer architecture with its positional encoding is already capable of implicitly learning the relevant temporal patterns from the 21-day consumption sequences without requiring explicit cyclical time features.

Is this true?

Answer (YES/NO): YES